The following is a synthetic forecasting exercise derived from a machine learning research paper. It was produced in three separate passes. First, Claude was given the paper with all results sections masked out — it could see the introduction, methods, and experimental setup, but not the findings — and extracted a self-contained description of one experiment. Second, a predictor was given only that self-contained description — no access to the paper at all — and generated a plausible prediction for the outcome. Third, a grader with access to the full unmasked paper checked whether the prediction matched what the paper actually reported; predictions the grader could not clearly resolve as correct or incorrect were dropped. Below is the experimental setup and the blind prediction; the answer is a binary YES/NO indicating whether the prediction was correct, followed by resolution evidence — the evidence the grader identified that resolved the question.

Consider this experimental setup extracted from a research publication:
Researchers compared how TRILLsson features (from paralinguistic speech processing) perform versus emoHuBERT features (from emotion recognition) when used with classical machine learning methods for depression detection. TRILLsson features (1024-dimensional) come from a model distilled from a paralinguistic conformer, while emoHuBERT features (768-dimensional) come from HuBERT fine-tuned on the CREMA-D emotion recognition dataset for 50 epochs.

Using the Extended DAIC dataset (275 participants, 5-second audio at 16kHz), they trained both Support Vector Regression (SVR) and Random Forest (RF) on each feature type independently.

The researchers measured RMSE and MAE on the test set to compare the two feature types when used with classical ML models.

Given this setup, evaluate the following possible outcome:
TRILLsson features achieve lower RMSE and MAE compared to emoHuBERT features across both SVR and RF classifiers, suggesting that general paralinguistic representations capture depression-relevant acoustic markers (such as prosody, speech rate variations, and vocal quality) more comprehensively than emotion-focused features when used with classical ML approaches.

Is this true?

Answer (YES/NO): YES